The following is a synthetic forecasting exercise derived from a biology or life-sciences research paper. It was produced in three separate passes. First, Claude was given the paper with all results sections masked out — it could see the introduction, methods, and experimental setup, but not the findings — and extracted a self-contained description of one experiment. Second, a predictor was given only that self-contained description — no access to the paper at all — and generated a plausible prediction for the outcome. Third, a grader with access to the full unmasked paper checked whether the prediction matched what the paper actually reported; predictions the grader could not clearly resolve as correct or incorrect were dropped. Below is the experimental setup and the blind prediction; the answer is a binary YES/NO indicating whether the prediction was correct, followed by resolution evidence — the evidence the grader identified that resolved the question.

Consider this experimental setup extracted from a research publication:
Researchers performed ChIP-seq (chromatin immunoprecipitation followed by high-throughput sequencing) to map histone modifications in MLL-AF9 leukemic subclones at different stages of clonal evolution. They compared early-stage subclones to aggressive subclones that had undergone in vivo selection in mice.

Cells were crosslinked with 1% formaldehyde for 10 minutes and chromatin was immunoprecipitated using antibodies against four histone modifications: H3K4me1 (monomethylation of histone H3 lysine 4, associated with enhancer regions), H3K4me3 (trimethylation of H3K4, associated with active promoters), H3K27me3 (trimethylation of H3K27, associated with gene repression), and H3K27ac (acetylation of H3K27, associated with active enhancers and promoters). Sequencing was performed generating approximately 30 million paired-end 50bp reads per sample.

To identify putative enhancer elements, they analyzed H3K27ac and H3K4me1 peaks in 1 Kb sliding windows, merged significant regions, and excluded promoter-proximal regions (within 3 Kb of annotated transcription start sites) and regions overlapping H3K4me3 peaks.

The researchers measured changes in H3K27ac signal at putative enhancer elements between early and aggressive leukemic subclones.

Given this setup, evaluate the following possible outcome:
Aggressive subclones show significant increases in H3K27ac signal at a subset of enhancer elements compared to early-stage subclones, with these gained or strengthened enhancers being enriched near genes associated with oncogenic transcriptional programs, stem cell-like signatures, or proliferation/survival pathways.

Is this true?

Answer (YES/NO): YES